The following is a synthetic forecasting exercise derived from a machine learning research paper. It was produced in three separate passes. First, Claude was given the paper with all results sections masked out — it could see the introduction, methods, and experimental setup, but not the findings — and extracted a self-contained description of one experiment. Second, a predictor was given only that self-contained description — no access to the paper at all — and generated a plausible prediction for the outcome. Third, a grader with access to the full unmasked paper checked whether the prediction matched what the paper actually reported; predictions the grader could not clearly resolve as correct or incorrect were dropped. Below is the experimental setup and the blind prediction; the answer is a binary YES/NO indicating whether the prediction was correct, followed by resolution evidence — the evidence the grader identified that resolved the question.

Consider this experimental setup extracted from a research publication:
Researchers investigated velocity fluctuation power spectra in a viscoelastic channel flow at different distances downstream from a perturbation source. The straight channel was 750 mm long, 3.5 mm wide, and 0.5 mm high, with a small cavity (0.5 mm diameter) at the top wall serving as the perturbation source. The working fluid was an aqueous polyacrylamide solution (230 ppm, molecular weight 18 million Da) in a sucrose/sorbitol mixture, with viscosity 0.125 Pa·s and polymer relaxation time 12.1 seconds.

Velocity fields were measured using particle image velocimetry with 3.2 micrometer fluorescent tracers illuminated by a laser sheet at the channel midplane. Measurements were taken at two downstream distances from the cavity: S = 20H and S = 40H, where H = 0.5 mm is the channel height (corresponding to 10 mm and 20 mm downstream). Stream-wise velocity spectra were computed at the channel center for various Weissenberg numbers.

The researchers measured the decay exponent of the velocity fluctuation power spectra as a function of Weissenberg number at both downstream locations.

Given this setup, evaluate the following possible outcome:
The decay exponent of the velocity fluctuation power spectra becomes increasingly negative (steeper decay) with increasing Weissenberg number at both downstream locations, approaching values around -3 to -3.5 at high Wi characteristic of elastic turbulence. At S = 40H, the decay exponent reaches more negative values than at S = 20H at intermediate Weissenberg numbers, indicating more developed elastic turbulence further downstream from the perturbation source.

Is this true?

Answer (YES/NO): NO